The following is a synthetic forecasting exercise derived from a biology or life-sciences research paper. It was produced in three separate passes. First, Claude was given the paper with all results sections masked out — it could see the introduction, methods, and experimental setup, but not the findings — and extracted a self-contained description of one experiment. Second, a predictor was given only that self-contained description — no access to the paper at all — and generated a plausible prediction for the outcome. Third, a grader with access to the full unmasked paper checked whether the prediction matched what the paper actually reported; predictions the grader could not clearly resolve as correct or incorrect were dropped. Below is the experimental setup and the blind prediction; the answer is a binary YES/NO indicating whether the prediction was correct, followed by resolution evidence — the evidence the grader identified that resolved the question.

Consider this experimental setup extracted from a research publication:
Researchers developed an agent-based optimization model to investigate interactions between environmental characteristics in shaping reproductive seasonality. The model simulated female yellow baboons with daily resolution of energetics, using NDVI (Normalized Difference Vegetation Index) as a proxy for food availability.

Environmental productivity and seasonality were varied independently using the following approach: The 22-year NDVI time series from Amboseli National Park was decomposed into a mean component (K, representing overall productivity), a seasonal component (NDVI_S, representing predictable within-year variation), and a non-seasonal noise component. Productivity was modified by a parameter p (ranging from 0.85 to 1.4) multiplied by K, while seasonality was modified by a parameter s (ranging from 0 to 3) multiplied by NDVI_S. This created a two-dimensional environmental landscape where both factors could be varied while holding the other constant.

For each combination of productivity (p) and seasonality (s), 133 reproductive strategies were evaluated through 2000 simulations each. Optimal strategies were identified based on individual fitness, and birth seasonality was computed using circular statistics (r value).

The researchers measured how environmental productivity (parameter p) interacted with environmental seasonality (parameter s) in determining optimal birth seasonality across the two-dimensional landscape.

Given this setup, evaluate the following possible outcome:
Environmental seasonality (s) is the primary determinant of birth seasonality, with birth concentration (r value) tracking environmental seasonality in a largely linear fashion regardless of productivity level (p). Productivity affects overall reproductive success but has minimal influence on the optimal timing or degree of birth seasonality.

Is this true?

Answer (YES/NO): NO